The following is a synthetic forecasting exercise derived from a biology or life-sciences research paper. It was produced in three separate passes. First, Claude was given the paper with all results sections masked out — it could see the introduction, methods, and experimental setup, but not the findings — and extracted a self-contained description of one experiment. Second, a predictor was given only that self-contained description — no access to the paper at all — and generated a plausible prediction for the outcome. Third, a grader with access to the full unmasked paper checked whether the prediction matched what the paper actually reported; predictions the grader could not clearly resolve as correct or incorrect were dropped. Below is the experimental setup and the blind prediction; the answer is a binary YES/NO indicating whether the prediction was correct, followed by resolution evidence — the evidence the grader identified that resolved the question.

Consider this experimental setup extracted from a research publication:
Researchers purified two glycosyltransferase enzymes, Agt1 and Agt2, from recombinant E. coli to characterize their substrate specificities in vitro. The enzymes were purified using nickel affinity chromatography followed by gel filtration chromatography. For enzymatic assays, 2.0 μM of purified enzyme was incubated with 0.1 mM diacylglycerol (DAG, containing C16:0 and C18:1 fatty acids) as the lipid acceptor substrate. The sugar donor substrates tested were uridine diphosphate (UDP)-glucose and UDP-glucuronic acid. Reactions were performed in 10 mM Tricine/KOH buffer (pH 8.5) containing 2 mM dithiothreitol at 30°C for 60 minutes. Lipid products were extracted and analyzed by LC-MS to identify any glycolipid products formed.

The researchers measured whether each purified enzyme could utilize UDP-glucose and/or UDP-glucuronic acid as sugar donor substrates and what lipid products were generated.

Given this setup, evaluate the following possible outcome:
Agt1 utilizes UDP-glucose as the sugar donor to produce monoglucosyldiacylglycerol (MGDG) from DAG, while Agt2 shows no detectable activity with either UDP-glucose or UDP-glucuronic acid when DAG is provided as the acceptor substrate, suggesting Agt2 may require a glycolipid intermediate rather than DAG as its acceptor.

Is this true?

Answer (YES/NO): NO